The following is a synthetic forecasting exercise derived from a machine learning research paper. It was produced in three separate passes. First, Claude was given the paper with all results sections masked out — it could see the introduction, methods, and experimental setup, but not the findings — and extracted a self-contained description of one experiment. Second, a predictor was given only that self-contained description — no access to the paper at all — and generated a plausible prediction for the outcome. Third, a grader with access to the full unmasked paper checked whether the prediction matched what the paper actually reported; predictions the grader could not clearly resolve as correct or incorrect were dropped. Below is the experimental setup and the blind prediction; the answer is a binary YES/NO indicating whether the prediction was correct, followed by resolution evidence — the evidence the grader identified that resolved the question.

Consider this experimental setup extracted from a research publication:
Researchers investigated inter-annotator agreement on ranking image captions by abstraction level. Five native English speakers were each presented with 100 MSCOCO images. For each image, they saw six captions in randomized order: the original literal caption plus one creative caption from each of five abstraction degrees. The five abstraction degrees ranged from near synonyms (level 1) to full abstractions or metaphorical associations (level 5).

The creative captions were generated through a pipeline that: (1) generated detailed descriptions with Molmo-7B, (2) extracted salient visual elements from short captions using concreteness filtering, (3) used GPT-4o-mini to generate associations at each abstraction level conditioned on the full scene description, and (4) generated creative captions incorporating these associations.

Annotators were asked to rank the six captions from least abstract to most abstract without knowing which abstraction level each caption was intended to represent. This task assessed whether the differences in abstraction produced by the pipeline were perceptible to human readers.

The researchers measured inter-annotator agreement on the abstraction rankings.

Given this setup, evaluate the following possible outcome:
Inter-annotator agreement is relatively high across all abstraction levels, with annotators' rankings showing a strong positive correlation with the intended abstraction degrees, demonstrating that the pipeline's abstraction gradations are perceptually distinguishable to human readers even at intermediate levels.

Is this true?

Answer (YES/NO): NO